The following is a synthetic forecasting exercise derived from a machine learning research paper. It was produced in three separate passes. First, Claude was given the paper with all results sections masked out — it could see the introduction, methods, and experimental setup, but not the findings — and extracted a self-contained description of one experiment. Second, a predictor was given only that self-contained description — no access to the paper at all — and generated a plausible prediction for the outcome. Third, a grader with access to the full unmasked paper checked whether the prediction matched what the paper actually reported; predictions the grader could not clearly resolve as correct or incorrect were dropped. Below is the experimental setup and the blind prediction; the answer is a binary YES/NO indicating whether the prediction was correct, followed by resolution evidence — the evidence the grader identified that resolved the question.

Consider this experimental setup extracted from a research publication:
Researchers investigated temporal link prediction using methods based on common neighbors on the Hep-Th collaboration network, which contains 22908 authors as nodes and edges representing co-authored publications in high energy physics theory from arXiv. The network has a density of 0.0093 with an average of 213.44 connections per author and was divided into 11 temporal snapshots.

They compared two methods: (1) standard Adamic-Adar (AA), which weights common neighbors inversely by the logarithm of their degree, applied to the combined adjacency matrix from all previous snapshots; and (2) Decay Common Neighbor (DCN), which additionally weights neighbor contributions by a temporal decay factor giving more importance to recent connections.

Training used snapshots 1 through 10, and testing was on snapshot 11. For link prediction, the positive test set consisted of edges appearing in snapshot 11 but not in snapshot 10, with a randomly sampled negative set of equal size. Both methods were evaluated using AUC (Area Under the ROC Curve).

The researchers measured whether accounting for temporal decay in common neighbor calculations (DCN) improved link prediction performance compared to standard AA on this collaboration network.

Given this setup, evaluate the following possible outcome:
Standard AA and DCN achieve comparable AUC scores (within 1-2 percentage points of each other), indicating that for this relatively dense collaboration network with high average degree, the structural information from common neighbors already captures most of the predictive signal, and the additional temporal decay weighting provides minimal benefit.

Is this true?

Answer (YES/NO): NO